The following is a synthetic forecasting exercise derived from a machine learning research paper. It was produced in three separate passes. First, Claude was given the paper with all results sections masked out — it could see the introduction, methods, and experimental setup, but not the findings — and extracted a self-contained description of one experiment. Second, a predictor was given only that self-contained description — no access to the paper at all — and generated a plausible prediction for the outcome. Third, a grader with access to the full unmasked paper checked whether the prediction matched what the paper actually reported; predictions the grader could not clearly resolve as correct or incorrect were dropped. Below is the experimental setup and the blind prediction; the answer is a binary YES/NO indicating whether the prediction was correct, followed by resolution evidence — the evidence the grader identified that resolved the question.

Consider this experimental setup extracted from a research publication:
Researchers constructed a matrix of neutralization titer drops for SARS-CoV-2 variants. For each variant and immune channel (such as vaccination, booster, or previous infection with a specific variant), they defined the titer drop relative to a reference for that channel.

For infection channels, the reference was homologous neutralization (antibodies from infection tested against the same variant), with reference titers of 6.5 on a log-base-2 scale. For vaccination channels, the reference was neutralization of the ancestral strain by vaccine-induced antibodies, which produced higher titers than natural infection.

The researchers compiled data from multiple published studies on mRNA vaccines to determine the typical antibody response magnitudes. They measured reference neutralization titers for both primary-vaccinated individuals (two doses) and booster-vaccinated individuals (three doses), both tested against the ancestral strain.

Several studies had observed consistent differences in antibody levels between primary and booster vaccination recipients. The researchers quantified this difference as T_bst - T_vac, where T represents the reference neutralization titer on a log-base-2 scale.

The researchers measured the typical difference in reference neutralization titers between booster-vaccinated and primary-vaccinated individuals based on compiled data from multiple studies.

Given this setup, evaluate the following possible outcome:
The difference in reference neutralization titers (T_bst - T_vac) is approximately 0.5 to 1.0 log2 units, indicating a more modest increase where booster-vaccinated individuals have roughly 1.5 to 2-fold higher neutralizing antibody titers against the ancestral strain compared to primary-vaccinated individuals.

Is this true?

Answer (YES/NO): NO